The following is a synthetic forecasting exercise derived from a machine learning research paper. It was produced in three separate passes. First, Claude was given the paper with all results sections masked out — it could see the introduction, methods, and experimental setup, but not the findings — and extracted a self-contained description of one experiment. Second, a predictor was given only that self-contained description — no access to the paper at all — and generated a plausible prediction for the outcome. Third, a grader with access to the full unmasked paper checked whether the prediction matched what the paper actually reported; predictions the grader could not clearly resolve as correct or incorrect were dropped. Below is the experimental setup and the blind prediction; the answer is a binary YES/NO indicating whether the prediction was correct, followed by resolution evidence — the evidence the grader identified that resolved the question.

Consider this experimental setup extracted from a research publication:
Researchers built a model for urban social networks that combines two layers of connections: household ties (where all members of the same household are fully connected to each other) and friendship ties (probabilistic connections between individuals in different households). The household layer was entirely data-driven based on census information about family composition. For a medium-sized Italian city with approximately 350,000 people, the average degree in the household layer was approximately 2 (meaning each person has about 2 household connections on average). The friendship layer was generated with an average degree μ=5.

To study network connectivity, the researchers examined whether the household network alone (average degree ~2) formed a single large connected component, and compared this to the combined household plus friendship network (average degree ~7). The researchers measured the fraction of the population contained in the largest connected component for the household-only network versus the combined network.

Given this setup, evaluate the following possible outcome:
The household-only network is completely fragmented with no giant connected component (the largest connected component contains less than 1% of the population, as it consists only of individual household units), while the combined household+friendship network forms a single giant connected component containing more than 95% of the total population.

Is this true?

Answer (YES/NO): YES